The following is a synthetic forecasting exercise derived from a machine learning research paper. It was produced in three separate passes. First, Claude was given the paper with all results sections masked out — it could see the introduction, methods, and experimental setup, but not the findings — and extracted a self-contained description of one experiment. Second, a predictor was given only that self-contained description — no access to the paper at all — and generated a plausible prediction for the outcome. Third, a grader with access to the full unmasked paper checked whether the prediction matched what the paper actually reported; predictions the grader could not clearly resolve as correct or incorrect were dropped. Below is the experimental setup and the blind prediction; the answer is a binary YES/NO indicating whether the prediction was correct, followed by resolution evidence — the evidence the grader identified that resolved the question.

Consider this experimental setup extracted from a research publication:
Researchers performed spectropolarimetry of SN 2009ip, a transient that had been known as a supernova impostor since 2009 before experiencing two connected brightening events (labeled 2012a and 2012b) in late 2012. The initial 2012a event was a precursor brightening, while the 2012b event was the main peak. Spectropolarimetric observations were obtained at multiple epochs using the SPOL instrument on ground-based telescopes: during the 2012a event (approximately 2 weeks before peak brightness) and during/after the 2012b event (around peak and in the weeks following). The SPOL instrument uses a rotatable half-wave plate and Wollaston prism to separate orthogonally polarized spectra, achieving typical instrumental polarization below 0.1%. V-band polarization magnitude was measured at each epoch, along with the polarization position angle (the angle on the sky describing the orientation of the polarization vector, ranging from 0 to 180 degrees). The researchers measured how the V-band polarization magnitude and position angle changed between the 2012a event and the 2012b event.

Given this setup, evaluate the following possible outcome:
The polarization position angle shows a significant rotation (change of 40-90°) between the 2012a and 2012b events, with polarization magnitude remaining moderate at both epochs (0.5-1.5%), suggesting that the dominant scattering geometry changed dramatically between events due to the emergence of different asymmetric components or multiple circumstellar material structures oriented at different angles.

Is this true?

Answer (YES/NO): NO